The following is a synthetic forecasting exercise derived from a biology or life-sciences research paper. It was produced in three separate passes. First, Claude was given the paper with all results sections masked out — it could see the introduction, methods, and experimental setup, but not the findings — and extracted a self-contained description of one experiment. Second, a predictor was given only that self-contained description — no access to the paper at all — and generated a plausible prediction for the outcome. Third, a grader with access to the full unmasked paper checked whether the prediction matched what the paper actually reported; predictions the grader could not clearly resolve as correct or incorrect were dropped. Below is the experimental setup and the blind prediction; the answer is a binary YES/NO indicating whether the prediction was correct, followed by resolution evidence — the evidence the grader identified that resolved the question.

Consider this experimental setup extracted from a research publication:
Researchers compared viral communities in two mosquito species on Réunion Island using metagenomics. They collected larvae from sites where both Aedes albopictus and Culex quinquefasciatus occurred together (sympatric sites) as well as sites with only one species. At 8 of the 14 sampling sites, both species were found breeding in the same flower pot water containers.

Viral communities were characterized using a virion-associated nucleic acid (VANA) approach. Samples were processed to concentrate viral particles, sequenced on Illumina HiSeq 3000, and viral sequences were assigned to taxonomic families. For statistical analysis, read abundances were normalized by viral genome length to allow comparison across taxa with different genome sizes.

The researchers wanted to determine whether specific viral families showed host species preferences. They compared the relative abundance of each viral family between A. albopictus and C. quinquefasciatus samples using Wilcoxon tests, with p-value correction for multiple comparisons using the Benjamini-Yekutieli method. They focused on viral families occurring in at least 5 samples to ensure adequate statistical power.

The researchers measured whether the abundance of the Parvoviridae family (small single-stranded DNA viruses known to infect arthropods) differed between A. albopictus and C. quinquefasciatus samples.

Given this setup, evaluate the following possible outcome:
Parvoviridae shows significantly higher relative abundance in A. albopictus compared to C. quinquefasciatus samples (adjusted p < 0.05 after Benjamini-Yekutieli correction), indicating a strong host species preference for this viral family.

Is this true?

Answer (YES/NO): NO